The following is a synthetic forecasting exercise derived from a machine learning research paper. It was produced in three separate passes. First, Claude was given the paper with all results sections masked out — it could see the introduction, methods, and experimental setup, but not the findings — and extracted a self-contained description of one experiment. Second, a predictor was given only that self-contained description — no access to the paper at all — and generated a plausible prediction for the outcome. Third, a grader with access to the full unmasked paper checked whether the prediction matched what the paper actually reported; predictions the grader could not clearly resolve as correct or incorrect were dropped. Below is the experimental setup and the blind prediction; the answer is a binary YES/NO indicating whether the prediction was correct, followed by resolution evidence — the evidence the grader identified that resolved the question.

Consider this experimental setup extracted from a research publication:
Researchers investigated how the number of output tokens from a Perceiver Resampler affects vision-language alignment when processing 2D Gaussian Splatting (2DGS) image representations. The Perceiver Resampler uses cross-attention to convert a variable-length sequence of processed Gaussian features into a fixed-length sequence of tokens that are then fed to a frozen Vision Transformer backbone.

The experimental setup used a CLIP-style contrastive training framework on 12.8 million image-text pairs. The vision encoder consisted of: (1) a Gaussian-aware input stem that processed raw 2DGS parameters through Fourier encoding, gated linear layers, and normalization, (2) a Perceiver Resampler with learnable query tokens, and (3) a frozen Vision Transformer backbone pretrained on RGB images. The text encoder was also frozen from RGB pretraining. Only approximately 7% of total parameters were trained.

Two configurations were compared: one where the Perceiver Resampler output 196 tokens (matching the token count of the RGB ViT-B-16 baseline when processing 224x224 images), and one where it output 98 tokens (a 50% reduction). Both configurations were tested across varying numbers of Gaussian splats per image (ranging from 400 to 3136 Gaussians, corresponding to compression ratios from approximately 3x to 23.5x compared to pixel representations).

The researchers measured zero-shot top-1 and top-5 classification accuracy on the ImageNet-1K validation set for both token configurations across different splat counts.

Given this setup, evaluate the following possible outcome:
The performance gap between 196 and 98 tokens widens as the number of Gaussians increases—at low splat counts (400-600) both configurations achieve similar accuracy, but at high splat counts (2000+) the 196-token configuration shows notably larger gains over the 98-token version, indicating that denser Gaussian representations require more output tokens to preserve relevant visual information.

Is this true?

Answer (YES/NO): NO